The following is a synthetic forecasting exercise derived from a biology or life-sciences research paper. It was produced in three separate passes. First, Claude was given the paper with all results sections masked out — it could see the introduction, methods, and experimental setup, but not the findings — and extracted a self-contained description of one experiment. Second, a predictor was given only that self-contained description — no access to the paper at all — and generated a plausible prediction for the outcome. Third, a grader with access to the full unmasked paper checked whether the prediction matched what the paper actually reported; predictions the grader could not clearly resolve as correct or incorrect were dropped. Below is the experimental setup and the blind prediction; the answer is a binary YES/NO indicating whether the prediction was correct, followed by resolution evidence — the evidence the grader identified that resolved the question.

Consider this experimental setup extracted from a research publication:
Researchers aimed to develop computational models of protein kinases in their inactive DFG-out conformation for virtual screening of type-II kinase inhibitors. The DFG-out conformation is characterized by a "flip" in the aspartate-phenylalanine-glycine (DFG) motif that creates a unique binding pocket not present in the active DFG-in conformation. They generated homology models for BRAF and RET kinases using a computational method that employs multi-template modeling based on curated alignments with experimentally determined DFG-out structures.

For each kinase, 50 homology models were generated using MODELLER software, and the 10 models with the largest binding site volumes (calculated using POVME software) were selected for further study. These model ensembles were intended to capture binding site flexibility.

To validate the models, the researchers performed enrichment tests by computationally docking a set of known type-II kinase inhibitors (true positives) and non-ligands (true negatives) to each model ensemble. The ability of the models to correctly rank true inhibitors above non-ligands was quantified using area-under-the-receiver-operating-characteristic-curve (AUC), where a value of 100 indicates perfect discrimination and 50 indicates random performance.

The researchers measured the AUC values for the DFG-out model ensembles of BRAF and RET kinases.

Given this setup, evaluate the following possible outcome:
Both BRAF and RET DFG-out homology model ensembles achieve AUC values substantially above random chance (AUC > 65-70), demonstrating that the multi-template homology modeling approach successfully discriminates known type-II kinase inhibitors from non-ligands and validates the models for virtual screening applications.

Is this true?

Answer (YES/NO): YES